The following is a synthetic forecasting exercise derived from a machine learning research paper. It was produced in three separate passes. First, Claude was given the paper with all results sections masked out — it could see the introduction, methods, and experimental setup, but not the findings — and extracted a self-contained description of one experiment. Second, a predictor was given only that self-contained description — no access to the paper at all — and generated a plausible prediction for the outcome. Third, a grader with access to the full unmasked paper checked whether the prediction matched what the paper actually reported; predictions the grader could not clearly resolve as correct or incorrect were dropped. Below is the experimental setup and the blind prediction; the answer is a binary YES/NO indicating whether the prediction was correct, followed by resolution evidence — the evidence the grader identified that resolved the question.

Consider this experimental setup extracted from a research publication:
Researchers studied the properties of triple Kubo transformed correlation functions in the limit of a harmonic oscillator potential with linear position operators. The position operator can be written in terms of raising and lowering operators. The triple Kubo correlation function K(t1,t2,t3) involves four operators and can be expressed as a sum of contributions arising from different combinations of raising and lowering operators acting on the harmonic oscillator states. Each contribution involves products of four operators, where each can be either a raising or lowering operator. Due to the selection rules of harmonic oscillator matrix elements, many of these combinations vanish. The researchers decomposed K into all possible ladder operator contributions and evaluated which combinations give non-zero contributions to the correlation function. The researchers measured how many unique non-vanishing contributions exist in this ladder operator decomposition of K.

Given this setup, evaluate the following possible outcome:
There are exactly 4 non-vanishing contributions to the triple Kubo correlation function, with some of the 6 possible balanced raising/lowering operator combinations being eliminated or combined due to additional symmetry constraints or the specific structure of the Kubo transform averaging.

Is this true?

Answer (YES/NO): NO